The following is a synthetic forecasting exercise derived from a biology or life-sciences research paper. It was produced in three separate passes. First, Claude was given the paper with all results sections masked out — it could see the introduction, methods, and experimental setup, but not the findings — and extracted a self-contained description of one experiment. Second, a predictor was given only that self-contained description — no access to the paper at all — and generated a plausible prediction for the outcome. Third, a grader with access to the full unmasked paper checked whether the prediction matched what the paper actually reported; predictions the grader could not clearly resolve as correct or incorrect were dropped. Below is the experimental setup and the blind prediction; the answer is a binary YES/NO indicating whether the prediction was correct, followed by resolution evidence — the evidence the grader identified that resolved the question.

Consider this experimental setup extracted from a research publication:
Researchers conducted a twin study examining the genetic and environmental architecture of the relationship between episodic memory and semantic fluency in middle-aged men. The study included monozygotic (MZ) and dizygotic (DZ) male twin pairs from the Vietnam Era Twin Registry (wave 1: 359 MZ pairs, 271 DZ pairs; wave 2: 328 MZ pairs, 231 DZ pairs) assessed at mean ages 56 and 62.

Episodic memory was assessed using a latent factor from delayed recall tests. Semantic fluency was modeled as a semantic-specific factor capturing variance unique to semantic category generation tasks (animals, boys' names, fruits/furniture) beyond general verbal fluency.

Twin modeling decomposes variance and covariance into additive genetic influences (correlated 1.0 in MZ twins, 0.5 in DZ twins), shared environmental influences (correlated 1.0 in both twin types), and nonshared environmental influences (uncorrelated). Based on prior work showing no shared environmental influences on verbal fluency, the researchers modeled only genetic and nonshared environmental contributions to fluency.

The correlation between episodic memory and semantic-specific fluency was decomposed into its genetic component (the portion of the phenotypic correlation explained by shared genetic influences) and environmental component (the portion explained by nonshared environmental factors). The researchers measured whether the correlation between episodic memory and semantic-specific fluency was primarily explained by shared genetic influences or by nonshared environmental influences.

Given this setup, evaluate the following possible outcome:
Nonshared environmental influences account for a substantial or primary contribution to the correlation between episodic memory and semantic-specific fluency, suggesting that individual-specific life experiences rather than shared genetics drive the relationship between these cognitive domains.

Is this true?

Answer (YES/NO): NO